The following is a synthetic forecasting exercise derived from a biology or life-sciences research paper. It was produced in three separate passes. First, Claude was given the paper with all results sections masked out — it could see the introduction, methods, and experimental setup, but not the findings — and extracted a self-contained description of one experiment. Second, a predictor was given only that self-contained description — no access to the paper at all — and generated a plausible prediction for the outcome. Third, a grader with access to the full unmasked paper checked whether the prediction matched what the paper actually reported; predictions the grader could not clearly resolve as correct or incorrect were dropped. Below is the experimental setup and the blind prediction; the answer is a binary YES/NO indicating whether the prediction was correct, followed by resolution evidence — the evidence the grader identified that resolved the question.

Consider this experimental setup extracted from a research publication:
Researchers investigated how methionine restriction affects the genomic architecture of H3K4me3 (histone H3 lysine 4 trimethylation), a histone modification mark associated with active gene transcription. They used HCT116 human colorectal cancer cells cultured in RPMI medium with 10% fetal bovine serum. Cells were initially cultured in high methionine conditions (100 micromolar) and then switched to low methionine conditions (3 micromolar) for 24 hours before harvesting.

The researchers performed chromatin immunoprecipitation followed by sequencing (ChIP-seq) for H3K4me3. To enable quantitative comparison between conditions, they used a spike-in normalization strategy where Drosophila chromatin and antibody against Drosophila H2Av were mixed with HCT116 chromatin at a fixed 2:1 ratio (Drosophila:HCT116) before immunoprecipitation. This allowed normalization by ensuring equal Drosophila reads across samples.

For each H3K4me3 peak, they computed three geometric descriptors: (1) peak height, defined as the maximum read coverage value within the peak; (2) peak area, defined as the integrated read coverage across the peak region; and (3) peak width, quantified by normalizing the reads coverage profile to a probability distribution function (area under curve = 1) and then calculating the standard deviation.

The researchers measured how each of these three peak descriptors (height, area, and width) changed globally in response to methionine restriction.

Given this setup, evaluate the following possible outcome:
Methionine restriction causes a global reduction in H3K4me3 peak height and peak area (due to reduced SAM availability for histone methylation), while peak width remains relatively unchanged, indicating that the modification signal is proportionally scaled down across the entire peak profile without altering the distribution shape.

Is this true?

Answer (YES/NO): NO